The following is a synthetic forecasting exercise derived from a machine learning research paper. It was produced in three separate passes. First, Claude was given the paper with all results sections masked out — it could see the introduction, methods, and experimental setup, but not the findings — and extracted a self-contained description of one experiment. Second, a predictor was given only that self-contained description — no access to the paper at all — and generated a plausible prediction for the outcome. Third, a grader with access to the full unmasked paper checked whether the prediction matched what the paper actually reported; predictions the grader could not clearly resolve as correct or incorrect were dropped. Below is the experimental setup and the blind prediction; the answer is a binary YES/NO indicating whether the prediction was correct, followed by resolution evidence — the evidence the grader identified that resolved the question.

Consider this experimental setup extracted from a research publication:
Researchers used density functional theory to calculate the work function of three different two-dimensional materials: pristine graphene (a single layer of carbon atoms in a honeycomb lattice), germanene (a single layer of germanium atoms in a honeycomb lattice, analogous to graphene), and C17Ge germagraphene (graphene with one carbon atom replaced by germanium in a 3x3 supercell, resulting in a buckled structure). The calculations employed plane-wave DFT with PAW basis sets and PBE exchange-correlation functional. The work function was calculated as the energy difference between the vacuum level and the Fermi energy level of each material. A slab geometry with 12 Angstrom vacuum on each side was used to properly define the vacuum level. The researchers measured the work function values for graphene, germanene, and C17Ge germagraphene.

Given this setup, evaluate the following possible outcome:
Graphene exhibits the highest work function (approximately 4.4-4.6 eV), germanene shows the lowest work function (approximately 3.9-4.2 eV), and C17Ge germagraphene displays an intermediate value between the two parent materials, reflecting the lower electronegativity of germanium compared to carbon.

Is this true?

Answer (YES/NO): NO